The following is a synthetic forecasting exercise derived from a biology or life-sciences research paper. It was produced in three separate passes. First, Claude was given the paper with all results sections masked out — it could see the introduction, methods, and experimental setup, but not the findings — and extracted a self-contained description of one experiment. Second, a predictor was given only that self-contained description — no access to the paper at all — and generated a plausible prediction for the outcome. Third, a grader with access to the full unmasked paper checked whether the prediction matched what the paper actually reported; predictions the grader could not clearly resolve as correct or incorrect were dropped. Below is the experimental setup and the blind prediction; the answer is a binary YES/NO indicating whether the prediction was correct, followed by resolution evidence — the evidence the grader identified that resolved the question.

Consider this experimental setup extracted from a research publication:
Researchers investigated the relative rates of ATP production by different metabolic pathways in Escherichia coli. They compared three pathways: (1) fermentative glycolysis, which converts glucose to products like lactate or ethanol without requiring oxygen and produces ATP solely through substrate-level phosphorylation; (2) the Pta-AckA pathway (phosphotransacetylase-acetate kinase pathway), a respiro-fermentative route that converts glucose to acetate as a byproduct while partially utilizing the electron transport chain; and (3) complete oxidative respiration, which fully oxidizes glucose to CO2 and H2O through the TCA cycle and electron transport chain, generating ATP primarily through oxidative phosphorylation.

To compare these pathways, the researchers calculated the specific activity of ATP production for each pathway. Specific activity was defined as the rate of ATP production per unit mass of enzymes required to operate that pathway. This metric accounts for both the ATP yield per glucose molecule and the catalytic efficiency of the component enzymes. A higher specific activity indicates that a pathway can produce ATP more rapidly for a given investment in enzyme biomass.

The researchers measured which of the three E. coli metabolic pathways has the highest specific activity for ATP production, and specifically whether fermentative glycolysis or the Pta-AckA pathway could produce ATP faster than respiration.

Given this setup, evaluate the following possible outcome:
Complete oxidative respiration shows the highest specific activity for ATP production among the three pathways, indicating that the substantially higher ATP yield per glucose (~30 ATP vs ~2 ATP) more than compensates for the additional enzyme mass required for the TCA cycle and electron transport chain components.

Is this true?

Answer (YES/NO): NO